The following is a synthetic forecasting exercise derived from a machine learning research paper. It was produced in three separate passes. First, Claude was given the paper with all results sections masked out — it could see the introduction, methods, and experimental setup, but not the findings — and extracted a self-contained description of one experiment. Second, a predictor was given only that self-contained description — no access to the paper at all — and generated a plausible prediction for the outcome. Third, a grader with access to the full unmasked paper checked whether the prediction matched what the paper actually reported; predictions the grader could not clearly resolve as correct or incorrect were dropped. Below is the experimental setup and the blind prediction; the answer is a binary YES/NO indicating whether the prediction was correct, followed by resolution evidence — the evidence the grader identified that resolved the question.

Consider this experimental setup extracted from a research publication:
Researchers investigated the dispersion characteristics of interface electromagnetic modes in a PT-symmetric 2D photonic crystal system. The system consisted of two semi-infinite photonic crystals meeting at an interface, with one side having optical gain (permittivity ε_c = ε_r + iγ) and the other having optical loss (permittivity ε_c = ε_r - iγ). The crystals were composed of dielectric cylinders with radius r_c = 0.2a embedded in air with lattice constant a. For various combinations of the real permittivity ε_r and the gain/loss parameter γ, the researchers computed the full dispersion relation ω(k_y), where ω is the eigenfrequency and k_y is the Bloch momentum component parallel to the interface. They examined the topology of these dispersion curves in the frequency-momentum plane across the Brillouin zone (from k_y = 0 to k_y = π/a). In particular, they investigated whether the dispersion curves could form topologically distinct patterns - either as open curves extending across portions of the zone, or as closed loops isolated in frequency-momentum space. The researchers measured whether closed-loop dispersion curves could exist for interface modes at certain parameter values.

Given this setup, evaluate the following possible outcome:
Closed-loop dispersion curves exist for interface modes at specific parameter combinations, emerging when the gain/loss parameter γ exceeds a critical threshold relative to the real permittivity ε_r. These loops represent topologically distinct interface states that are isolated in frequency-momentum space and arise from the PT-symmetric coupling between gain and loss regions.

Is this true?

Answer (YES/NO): NO